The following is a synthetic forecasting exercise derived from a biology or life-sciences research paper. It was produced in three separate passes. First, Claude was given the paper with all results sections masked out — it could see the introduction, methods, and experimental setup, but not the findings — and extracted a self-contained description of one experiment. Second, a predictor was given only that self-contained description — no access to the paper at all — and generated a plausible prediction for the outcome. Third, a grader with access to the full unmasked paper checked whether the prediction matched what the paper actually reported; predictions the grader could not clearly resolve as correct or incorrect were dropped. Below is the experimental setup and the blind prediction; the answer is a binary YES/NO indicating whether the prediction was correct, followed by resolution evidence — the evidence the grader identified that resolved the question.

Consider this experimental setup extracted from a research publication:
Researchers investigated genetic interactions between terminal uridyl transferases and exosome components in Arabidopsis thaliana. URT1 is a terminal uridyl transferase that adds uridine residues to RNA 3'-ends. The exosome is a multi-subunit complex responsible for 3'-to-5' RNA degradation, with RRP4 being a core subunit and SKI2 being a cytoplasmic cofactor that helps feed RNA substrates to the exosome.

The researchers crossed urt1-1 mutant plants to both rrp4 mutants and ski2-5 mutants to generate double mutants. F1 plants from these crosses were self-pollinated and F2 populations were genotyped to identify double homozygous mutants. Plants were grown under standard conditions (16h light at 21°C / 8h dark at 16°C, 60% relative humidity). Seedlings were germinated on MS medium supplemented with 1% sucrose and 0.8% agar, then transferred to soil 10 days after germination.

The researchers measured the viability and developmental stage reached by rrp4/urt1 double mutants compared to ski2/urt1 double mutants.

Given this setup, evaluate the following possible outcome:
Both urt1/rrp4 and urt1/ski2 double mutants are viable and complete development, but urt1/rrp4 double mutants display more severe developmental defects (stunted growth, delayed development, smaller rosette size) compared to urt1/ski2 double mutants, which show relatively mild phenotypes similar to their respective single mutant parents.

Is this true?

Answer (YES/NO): NO